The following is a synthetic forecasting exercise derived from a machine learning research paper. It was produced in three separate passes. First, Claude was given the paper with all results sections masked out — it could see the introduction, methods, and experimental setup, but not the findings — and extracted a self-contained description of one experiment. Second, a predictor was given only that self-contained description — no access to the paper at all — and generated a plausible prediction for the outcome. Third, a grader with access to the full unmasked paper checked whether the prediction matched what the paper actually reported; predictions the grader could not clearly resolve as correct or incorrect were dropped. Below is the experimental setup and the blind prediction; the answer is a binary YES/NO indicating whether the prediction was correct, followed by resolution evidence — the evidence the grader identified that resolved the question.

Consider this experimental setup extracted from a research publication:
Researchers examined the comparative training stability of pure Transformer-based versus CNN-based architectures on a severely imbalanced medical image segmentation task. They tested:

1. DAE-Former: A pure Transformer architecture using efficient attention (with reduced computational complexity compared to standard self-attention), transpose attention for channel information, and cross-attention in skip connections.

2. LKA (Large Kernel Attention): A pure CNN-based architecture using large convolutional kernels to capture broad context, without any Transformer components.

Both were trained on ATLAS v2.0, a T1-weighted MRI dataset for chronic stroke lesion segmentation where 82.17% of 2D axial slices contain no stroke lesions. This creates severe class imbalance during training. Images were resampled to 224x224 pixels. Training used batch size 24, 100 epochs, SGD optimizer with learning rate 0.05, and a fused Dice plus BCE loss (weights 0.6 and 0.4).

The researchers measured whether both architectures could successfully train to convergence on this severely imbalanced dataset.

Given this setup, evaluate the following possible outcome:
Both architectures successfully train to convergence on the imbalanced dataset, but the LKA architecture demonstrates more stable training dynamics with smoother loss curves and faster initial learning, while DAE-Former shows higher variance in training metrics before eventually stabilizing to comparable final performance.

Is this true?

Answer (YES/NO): NO